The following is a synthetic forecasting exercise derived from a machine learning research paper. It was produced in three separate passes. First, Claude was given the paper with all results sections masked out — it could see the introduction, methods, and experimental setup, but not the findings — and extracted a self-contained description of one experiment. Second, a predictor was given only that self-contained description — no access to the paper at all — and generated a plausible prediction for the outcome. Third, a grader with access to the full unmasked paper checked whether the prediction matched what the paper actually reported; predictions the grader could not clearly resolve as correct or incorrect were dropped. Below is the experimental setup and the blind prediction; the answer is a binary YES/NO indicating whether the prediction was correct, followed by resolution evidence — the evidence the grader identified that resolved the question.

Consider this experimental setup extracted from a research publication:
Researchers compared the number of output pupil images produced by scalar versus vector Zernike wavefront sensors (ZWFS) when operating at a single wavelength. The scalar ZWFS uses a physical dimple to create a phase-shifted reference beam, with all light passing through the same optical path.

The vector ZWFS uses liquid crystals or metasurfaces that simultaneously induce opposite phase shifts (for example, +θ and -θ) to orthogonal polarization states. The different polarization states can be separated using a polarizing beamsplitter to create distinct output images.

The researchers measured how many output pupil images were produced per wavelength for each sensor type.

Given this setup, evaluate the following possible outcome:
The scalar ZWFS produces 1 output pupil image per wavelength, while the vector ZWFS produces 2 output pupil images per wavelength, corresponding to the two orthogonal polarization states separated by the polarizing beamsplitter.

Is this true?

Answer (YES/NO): NO